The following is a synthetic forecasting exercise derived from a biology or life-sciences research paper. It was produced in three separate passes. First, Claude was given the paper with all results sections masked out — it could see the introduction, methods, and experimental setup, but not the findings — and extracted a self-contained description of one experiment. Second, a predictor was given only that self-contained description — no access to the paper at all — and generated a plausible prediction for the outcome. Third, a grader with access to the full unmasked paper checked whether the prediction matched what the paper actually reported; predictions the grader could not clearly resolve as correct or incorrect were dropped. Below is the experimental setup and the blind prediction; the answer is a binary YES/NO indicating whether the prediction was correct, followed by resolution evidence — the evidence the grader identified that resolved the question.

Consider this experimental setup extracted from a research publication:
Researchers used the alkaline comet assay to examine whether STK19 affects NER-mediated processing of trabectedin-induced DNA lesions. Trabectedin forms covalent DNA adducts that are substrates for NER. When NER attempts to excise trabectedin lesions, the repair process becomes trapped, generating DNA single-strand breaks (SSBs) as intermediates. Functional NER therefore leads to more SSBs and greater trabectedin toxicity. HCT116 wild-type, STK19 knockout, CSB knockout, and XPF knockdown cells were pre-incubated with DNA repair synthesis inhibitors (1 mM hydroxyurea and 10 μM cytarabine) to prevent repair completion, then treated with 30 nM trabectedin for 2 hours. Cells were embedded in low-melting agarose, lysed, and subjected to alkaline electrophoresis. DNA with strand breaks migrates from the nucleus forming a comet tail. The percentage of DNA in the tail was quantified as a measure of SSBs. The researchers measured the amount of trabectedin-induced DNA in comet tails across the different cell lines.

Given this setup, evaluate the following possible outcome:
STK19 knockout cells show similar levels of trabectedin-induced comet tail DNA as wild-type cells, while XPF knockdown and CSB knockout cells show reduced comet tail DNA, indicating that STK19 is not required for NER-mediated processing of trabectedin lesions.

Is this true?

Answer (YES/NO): NO